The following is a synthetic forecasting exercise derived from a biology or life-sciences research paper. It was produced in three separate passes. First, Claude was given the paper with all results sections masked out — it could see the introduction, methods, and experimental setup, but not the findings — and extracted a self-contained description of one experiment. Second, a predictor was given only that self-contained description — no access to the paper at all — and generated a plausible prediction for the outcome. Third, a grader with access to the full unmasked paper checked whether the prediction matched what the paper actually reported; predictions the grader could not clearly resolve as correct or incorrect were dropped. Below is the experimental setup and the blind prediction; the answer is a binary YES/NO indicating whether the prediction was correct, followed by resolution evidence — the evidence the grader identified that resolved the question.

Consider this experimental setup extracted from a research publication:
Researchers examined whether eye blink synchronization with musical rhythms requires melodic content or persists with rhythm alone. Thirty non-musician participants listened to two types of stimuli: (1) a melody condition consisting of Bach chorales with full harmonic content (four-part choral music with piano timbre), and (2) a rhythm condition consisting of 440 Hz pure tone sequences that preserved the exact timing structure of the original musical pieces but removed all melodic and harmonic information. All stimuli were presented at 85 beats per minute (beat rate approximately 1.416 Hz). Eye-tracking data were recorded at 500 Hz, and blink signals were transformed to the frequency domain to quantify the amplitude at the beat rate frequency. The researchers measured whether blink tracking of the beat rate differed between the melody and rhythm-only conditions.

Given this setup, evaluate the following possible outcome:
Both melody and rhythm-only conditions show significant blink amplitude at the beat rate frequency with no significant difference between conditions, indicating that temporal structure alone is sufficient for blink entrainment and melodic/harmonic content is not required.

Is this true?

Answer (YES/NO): YES